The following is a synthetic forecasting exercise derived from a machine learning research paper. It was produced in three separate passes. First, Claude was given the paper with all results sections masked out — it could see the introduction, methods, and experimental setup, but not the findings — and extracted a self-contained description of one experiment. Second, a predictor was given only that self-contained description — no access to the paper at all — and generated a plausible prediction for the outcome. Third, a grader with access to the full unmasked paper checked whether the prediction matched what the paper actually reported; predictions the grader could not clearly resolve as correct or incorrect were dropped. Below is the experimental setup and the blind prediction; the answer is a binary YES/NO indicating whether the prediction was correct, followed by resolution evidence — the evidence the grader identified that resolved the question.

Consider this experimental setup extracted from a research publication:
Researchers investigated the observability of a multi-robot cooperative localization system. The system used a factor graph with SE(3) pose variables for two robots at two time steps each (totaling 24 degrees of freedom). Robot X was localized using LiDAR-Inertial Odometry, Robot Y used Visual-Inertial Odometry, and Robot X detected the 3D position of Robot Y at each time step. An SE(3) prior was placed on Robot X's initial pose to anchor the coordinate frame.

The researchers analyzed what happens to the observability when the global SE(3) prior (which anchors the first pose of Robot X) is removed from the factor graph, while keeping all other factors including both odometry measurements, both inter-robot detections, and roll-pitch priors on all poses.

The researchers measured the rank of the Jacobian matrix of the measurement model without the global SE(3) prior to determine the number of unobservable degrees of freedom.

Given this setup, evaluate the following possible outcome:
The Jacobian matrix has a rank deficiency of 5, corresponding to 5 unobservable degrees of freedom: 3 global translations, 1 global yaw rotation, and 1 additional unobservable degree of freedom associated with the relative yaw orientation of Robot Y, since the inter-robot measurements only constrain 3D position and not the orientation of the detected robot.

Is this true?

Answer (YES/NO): NO